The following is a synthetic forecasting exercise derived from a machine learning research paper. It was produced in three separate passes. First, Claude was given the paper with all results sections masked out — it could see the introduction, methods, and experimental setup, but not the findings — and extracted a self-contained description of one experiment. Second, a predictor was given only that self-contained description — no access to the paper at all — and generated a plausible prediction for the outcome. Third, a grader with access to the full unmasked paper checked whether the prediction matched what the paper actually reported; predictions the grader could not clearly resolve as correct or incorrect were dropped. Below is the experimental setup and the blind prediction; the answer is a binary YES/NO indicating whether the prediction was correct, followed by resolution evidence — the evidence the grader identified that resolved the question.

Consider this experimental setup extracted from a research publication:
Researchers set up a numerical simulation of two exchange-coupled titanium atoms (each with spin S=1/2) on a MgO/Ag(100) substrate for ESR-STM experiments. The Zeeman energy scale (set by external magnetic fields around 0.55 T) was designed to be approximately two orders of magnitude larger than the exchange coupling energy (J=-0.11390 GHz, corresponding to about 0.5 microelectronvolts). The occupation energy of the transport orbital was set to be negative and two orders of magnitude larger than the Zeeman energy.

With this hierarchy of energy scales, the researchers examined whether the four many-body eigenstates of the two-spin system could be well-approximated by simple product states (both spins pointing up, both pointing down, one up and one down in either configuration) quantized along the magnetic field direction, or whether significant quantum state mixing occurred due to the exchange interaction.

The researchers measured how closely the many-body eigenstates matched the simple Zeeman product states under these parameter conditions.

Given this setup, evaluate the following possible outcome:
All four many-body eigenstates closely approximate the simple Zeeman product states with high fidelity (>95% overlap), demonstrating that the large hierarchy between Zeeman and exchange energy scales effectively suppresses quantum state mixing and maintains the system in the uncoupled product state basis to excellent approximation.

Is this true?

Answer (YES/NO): YES